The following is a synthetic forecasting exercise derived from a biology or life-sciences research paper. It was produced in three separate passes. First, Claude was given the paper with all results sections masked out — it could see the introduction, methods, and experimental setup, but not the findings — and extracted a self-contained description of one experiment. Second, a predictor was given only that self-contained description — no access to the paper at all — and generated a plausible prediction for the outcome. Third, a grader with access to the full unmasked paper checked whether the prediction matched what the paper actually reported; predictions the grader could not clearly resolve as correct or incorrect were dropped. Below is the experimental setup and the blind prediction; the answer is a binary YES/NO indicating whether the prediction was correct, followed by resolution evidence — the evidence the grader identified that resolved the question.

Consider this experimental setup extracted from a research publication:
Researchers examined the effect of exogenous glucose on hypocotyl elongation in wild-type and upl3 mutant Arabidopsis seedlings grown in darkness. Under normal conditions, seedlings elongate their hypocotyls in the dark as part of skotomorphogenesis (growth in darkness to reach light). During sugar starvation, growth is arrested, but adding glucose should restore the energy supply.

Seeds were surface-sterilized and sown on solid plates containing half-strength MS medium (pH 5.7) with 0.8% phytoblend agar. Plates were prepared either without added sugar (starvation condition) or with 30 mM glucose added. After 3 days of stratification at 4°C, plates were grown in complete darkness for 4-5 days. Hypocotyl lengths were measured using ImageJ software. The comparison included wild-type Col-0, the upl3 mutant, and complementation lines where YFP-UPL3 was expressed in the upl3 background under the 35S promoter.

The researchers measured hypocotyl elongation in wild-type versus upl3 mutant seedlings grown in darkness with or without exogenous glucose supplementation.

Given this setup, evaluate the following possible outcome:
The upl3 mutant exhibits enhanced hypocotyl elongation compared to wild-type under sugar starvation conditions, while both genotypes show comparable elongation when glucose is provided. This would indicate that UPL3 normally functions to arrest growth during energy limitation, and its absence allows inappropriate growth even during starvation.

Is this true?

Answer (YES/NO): YES